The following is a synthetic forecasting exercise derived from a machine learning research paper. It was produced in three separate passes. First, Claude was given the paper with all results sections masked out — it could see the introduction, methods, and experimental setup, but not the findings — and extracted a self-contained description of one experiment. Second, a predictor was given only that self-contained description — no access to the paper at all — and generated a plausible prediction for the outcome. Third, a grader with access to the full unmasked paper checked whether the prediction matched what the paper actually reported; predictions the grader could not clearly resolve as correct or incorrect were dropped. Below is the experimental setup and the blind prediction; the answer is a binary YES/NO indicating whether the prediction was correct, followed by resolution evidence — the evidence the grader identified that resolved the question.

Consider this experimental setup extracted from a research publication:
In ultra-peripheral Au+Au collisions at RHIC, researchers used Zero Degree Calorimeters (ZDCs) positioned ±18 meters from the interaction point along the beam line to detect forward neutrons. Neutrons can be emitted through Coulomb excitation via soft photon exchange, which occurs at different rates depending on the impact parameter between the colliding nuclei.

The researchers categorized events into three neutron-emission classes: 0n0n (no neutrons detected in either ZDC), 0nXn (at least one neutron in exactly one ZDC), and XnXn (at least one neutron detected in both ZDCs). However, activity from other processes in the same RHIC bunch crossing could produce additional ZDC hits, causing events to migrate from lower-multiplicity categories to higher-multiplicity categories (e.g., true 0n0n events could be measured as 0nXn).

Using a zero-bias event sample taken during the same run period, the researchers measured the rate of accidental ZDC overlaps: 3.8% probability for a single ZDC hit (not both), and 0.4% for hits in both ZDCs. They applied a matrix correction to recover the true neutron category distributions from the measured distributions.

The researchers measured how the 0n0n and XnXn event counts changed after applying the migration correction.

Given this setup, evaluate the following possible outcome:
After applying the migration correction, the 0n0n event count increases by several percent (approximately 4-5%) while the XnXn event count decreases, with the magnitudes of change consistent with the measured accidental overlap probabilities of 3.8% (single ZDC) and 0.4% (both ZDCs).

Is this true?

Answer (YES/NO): NO